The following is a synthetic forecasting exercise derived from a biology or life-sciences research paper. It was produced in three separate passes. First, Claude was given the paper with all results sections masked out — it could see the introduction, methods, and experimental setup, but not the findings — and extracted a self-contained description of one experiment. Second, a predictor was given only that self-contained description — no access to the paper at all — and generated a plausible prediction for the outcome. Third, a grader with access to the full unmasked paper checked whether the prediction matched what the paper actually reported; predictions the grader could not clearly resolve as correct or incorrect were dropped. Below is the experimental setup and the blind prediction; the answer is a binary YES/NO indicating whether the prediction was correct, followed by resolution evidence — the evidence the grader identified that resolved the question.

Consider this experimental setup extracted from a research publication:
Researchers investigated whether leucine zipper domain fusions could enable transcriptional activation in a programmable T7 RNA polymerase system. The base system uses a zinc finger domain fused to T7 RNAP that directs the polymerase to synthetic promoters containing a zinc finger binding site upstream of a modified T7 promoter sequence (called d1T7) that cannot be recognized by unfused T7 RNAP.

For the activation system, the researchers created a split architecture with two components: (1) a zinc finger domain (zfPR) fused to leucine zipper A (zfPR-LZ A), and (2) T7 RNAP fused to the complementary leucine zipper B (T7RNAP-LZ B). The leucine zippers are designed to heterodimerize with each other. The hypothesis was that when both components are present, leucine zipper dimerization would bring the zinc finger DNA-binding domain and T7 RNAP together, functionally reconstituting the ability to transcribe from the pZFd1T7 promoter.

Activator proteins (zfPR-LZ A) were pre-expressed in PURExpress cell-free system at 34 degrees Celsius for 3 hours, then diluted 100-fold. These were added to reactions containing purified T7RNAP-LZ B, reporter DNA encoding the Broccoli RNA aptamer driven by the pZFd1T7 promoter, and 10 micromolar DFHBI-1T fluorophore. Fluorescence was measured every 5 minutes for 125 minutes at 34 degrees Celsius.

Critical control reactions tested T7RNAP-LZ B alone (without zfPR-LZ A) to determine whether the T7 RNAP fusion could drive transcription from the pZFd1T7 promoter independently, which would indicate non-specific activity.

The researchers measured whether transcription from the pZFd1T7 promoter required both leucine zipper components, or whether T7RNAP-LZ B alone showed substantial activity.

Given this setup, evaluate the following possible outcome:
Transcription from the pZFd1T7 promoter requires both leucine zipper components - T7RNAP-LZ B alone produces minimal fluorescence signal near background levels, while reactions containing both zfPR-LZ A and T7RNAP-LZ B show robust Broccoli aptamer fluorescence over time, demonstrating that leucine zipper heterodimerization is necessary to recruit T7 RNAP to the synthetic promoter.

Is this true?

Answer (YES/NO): YES